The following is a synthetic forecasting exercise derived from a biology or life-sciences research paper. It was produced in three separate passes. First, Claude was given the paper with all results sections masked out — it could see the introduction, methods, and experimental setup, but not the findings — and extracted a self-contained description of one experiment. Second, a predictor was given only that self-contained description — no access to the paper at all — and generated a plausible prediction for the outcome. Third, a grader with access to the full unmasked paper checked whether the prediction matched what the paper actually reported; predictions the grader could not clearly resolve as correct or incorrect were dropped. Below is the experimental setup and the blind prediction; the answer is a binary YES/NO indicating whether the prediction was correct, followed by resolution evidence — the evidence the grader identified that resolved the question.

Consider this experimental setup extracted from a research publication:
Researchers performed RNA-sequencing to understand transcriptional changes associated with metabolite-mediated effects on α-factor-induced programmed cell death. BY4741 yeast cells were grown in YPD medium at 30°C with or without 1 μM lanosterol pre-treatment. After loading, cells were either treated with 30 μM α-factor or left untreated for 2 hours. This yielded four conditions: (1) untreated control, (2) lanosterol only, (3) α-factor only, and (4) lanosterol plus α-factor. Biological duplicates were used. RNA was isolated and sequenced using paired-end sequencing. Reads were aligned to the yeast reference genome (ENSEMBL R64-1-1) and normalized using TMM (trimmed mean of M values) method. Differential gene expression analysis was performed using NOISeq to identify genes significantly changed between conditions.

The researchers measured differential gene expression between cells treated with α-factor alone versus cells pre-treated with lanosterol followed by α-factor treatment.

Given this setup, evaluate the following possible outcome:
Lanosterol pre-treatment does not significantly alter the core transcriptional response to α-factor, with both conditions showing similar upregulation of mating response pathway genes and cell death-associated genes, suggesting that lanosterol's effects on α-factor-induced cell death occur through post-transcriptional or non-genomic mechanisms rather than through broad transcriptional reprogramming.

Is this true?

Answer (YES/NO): YES